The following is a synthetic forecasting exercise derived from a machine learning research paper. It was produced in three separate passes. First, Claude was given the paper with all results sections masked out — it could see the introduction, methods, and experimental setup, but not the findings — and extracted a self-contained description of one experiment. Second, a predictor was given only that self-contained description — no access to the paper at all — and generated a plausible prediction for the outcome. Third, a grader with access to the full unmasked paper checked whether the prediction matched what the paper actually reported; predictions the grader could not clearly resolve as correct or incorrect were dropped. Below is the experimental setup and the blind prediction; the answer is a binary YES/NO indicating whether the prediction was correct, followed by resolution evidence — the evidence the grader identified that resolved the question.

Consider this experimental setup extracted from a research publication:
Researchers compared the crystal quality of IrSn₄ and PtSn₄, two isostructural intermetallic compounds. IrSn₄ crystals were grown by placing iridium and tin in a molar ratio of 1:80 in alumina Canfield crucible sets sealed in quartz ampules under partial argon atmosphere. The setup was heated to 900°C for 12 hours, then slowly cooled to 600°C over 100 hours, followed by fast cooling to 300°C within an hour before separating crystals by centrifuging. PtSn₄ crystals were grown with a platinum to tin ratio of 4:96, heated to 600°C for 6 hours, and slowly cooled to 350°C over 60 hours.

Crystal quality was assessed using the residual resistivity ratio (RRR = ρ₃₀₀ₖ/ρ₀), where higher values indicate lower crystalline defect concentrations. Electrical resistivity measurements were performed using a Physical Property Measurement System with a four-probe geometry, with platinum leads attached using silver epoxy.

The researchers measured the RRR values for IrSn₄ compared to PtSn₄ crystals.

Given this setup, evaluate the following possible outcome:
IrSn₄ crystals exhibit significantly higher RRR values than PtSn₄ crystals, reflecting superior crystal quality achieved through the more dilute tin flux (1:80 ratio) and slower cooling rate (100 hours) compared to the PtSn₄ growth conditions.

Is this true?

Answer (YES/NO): NO